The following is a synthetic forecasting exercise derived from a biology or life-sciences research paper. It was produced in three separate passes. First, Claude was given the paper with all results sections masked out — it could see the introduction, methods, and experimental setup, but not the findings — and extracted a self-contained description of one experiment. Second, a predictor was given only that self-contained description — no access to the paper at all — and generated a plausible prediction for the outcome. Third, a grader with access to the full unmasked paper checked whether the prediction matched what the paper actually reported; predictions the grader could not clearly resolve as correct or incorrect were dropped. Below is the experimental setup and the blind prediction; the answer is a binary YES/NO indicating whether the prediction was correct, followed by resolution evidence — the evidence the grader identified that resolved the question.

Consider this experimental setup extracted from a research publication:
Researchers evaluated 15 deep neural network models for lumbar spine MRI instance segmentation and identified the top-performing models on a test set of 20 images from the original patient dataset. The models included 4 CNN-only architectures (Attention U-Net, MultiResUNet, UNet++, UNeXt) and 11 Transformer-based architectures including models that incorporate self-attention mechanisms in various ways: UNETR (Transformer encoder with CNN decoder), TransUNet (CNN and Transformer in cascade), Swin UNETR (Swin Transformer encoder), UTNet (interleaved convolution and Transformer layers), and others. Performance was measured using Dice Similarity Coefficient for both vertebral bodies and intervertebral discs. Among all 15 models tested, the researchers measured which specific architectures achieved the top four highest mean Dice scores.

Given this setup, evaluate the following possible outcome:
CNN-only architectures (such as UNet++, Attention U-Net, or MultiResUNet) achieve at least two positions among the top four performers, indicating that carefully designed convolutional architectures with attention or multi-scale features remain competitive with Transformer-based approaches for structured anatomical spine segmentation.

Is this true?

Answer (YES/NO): NO